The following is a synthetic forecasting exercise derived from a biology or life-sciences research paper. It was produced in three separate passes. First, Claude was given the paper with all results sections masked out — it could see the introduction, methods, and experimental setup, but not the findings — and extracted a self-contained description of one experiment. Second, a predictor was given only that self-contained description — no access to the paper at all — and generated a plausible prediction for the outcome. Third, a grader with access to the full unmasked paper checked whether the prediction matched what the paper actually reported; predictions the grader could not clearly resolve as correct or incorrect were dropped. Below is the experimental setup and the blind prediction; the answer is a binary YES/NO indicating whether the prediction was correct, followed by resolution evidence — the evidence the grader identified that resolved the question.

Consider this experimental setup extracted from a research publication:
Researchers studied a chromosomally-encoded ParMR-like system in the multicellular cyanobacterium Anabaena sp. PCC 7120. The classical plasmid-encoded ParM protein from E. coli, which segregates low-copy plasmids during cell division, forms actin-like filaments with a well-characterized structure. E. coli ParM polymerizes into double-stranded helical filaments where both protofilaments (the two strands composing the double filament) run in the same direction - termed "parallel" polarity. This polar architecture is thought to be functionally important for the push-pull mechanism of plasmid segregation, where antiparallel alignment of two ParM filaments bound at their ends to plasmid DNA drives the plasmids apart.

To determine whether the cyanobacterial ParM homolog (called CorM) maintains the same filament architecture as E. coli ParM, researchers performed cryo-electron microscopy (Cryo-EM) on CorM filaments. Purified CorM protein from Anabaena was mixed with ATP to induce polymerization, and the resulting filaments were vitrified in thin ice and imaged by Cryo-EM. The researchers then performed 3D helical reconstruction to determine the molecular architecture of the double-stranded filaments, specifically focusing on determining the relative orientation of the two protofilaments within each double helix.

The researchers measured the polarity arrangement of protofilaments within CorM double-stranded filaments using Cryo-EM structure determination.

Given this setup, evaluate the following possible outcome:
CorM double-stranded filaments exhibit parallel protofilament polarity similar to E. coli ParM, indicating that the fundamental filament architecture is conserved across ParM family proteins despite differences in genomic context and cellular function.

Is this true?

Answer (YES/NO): NO